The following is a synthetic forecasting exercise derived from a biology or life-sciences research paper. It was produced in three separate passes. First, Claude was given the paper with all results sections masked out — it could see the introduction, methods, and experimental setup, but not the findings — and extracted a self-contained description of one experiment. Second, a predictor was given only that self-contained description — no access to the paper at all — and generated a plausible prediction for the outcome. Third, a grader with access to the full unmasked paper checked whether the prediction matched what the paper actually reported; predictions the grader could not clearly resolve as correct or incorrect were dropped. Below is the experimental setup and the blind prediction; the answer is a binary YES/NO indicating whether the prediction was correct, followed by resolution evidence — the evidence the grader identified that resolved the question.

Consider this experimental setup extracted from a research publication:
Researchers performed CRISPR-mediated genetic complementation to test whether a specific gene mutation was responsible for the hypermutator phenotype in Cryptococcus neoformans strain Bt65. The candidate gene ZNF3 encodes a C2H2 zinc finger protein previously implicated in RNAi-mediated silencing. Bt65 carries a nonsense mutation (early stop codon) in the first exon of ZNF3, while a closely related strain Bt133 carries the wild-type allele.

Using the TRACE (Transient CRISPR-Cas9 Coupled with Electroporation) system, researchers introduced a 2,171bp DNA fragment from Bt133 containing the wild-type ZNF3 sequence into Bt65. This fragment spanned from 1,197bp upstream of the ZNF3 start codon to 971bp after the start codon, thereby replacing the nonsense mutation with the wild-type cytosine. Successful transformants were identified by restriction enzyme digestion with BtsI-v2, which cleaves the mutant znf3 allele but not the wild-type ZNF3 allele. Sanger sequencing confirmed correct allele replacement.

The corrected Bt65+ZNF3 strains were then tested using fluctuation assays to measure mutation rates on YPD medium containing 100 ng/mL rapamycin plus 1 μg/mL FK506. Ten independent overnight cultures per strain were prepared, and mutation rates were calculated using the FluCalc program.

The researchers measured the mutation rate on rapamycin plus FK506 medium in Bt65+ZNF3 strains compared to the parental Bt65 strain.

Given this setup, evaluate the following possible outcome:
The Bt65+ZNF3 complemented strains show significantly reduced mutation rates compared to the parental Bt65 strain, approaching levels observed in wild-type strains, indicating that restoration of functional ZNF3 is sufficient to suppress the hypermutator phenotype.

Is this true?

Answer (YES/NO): YES